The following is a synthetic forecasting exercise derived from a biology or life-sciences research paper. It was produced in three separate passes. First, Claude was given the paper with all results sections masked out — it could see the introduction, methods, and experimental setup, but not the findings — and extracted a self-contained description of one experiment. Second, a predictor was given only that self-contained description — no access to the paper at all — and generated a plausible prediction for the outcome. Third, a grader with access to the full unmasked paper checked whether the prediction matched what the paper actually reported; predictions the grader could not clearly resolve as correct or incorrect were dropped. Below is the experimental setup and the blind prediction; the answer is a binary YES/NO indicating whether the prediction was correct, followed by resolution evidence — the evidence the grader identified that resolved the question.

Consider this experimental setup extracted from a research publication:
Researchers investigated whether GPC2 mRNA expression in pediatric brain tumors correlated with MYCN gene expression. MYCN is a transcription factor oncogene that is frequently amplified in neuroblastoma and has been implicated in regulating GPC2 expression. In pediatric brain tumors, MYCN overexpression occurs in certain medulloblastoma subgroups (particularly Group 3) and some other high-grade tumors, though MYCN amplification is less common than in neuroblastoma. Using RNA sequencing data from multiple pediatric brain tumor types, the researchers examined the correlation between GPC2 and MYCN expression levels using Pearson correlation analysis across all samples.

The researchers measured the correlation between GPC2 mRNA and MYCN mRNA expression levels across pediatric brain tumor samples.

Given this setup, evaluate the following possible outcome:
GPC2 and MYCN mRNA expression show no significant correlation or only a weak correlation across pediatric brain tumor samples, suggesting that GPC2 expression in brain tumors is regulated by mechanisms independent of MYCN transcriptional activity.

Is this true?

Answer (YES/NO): NO